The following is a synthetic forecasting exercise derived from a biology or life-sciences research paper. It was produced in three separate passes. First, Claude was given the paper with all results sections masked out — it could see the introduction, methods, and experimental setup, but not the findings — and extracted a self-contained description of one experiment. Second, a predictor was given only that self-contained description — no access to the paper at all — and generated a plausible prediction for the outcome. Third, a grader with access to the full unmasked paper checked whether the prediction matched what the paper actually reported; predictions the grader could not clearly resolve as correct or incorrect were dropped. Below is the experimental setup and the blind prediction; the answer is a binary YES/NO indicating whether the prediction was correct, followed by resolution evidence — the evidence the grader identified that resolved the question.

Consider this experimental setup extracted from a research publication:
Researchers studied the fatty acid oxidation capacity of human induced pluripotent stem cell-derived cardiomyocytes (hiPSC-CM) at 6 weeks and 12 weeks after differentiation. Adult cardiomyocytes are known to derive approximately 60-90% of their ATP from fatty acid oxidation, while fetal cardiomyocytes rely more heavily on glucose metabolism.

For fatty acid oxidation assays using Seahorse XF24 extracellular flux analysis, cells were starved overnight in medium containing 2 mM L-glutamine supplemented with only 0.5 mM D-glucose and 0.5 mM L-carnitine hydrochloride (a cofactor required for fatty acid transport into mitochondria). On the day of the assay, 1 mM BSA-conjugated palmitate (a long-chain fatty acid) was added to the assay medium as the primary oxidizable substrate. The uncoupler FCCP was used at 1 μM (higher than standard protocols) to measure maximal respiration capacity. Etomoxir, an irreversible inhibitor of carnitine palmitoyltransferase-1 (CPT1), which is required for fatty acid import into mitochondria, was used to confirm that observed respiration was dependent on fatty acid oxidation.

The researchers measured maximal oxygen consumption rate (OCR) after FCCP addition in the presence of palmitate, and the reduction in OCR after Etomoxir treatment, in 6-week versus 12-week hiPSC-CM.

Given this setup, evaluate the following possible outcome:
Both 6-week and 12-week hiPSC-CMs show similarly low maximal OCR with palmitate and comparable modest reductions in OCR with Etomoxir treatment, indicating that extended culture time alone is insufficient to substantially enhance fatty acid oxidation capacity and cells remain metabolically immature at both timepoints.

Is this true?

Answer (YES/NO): NO